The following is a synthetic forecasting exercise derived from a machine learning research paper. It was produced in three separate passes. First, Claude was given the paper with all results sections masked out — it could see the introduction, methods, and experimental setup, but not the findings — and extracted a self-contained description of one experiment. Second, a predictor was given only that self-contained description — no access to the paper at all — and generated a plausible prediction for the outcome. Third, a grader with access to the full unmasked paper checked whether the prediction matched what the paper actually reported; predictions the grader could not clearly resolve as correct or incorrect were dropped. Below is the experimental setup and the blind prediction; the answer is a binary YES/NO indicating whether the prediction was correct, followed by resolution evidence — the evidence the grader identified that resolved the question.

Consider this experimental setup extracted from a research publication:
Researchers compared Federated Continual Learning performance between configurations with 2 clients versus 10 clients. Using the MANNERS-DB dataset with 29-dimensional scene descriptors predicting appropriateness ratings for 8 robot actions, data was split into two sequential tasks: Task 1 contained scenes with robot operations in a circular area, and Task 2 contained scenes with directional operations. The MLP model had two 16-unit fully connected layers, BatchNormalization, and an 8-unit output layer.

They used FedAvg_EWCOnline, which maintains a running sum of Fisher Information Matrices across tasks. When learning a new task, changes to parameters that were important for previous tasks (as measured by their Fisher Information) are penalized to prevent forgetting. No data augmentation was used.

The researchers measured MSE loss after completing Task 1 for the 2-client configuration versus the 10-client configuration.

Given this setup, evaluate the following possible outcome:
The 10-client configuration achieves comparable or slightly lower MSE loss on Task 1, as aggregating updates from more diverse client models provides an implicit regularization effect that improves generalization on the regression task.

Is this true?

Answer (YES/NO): NO